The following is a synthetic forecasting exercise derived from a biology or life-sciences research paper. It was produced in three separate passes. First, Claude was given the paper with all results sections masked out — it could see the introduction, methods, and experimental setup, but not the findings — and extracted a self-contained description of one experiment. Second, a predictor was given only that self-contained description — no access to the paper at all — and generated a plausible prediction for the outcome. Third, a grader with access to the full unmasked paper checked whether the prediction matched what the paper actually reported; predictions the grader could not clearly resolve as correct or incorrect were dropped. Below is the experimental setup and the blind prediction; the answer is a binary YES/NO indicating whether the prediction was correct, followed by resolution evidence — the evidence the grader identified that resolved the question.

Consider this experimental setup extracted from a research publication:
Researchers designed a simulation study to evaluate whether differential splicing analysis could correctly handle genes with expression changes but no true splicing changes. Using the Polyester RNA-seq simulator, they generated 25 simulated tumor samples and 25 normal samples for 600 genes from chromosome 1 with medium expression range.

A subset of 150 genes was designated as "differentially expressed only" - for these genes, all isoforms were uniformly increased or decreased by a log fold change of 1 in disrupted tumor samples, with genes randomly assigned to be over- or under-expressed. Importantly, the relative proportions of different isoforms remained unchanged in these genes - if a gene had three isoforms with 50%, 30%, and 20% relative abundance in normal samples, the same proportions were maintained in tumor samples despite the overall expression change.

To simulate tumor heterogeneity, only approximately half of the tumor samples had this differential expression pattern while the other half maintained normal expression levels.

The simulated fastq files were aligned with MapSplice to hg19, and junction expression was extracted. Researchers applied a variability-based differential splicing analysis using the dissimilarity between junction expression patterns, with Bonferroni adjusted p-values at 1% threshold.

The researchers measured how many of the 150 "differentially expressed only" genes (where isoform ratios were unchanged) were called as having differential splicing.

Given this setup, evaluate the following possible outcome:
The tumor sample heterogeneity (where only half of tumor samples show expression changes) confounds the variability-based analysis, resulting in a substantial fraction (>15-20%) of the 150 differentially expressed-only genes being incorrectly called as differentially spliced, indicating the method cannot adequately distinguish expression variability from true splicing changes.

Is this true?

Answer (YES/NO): NO